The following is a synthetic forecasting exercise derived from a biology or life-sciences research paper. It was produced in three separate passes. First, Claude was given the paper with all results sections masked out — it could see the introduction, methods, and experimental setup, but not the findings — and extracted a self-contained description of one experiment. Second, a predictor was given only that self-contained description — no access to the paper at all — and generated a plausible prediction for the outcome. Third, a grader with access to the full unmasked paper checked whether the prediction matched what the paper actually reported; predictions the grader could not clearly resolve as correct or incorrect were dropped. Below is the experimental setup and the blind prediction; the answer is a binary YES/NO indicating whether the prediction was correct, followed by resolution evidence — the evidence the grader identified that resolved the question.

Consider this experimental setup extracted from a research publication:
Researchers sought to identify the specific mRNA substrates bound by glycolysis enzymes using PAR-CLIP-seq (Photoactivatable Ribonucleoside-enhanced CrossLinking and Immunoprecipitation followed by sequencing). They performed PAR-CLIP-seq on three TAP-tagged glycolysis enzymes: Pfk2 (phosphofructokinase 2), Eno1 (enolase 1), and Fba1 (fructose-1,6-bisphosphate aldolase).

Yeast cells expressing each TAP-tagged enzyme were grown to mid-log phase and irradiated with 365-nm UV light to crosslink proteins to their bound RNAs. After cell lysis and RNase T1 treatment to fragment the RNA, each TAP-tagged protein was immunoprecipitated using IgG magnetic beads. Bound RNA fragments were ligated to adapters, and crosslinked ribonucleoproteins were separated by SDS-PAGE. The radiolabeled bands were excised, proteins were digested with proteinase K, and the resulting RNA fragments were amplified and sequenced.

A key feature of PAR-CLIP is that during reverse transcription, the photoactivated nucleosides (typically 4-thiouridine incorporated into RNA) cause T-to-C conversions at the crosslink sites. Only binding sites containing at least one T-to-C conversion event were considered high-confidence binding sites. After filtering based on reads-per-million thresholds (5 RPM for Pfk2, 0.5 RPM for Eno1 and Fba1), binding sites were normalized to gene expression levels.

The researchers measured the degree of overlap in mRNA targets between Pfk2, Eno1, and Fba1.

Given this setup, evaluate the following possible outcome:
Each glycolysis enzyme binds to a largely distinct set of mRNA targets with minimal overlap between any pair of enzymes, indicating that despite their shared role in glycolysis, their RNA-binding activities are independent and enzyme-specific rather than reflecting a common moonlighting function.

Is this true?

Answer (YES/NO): NO